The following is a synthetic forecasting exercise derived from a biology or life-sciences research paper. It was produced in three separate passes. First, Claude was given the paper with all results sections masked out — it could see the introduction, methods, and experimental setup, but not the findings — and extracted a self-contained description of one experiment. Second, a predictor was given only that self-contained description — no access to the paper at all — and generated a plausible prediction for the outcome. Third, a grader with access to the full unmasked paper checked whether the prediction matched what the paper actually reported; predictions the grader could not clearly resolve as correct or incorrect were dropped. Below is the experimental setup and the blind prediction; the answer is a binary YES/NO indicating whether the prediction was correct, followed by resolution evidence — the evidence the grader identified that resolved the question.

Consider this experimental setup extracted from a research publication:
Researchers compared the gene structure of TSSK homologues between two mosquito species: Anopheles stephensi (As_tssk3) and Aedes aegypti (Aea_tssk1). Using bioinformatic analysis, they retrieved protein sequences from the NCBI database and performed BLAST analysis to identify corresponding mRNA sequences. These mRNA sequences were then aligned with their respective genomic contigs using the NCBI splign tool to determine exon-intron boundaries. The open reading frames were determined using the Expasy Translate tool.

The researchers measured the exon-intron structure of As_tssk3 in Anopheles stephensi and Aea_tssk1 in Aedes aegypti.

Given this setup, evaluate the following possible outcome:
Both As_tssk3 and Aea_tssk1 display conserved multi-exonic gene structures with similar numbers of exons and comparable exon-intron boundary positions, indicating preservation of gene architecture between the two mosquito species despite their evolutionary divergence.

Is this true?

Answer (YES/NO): NO